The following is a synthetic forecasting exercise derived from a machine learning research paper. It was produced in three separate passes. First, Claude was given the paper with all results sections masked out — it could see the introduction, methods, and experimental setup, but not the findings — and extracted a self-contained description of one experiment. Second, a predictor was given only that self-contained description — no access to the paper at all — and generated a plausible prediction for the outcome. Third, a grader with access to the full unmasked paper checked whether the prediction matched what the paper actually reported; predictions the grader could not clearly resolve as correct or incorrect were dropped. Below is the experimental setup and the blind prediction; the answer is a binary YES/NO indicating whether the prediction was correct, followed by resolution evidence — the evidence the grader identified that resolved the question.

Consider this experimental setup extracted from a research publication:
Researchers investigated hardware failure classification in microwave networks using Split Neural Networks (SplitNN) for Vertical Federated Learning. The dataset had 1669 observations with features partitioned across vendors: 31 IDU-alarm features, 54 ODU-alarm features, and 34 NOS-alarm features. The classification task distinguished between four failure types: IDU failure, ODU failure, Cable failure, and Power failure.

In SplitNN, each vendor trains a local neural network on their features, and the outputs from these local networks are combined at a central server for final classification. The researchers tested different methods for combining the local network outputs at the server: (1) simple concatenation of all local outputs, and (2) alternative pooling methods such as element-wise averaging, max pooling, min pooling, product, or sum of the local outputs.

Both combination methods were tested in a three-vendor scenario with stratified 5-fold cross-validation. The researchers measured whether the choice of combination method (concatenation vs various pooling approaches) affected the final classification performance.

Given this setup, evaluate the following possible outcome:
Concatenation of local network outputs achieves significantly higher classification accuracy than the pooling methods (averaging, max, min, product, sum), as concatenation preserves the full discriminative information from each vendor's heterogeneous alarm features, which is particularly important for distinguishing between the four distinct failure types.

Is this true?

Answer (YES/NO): NO